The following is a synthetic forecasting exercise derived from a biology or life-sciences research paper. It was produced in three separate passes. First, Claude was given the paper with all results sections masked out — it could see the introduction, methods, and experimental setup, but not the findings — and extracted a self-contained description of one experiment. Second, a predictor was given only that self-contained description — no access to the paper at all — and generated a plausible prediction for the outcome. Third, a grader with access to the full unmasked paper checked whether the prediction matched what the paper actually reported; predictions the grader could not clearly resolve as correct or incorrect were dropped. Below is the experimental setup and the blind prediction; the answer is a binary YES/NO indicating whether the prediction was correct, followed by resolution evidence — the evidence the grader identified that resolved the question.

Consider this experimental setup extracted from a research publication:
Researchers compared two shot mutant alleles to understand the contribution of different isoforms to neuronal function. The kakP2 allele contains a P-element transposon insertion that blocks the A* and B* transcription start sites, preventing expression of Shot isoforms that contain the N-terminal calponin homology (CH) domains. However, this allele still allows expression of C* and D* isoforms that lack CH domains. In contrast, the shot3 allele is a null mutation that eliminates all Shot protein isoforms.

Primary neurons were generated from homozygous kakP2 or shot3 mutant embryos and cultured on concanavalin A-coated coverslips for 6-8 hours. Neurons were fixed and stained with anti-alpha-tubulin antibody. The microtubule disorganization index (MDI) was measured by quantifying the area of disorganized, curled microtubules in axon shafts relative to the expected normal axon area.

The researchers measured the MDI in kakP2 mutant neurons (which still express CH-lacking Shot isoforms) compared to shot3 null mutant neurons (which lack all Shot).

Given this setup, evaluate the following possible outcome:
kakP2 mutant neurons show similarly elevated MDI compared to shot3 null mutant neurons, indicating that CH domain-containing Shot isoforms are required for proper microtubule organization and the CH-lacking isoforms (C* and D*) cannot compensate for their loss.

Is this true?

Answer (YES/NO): NO